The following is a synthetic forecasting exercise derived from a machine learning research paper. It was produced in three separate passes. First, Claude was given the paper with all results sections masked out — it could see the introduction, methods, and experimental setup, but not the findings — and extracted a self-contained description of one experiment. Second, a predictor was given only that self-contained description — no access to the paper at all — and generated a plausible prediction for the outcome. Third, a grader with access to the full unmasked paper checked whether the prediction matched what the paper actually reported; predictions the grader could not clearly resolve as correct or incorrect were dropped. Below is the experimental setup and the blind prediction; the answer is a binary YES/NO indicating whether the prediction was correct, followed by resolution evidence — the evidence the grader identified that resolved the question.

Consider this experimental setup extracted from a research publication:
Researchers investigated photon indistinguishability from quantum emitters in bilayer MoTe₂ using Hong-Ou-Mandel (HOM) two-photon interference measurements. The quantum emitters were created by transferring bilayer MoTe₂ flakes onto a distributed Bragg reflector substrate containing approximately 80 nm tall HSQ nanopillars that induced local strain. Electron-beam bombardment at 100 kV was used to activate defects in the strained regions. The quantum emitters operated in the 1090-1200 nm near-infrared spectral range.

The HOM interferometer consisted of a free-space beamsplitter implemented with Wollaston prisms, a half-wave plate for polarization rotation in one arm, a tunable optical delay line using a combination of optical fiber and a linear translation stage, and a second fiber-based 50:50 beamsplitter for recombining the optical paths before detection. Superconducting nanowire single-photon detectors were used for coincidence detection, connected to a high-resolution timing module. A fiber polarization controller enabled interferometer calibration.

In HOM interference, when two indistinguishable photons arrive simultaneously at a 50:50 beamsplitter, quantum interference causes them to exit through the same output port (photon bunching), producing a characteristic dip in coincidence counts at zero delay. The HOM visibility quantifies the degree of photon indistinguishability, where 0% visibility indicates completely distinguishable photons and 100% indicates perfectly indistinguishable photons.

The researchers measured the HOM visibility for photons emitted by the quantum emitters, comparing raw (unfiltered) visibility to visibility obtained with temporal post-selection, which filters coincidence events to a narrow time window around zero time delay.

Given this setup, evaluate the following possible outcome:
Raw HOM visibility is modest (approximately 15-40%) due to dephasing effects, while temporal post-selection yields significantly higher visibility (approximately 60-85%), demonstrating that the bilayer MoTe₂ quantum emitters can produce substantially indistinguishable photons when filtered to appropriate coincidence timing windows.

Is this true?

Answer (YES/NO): NO